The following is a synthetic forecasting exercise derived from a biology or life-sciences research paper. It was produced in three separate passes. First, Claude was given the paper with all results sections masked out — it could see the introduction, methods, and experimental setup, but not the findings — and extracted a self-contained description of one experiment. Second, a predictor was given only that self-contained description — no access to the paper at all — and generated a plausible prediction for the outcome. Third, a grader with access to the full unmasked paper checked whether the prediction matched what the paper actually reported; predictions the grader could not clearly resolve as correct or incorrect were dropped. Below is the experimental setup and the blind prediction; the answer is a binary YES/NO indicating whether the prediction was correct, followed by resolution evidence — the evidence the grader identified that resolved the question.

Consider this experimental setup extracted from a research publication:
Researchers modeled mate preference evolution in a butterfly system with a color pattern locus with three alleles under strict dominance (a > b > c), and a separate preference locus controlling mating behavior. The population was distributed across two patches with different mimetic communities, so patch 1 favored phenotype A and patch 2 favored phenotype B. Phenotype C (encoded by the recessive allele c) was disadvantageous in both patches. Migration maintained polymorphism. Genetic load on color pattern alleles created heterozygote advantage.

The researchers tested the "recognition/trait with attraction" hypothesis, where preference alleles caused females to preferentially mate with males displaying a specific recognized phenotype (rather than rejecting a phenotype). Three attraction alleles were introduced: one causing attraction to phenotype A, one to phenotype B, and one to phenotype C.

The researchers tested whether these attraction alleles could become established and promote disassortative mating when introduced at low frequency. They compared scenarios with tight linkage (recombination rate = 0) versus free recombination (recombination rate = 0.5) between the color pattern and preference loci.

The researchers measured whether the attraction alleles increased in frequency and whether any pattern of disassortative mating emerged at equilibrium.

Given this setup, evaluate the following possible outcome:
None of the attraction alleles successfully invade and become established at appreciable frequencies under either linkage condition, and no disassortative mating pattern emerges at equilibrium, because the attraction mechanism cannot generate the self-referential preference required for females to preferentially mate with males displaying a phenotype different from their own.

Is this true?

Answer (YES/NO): NO